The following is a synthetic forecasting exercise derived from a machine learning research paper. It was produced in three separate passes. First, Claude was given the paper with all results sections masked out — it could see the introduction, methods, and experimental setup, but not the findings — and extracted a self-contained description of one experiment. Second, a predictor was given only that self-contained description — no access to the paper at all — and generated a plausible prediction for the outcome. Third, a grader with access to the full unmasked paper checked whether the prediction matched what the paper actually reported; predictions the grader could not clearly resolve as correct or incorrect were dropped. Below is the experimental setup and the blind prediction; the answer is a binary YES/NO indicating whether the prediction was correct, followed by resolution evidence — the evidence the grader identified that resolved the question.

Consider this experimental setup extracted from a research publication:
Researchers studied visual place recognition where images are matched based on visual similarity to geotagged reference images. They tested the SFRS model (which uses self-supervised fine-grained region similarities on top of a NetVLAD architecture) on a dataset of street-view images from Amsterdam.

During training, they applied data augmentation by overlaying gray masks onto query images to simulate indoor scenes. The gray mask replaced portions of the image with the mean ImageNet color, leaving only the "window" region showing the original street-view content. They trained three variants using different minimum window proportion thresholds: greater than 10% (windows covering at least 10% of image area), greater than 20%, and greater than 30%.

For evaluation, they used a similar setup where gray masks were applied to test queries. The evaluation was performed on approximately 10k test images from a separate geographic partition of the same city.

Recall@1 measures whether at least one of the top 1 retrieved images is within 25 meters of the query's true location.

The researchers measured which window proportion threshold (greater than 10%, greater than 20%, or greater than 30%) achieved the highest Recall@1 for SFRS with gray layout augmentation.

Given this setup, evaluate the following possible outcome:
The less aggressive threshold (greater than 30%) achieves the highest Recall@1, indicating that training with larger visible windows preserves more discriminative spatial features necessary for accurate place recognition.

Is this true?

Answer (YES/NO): NO